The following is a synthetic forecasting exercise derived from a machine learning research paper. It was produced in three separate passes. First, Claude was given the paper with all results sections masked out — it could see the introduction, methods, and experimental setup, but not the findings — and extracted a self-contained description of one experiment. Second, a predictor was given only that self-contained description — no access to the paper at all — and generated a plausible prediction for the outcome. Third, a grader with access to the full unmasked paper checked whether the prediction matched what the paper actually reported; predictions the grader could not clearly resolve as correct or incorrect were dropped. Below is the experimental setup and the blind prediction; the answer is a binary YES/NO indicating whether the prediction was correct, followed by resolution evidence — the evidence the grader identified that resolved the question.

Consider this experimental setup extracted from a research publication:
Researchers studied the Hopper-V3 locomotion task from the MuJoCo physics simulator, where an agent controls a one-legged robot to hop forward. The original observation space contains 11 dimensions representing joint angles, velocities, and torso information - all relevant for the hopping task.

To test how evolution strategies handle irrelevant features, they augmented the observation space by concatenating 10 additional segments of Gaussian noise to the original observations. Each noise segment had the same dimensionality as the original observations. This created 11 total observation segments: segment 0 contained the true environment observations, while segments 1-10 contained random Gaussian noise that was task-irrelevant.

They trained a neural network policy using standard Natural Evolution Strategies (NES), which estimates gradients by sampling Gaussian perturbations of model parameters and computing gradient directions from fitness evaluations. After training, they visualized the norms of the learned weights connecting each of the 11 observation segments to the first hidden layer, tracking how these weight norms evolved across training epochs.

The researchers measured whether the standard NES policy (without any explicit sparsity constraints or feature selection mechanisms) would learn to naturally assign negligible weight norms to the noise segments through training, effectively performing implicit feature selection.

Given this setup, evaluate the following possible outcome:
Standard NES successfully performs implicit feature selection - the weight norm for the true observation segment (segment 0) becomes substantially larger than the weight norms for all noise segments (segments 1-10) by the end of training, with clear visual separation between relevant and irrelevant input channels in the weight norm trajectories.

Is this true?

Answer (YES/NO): NO